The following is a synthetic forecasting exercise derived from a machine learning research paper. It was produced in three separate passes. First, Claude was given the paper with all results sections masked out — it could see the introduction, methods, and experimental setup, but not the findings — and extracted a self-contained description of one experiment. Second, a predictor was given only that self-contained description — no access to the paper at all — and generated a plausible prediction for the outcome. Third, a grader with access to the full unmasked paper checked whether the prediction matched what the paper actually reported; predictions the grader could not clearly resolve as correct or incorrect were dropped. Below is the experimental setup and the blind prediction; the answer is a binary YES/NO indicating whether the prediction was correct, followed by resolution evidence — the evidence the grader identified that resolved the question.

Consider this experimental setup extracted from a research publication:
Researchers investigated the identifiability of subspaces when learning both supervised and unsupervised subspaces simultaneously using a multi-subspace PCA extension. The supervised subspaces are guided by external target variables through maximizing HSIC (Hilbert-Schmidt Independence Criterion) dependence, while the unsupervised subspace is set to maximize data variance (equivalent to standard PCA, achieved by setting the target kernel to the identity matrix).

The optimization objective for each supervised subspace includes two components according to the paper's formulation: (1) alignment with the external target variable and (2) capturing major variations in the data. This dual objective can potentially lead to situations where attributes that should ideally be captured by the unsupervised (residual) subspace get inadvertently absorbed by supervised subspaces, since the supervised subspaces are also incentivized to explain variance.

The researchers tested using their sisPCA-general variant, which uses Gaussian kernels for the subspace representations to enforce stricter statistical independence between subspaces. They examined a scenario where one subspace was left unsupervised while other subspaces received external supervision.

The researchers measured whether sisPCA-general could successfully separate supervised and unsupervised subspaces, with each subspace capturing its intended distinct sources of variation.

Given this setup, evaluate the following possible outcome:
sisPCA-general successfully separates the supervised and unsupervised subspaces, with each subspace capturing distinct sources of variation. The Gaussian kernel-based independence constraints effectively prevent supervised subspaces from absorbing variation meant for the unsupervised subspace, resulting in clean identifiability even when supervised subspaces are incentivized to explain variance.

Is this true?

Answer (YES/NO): NO